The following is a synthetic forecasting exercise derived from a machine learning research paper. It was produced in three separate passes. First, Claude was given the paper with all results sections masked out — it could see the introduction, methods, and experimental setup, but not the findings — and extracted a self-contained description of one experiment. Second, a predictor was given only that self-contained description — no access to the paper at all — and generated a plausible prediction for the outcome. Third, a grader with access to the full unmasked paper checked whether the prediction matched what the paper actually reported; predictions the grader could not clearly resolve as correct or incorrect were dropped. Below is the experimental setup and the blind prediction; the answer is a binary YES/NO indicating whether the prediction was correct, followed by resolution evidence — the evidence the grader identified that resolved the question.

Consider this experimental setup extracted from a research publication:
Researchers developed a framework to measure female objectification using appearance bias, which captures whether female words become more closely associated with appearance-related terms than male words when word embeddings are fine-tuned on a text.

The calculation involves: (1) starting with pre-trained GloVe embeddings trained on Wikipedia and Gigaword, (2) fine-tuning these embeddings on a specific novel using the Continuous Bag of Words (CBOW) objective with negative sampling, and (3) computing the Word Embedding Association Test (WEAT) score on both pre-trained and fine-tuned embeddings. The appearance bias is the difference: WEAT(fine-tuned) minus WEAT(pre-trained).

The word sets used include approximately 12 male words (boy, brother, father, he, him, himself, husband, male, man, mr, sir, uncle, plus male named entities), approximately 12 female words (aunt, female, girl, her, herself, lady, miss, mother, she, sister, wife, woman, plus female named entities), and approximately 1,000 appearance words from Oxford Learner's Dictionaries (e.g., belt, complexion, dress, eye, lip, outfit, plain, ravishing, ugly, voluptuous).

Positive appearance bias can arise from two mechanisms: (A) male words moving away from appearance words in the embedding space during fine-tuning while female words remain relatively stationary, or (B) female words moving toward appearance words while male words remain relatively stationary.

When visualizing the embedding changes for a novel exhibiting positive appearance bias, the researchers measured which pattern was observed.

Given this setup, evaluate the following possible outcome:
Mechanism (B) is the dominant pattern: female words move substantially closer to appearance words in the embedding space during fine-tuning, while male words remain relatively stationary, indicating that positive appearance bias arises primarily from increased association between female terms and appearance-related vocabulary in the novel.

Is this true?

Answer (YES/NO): NO